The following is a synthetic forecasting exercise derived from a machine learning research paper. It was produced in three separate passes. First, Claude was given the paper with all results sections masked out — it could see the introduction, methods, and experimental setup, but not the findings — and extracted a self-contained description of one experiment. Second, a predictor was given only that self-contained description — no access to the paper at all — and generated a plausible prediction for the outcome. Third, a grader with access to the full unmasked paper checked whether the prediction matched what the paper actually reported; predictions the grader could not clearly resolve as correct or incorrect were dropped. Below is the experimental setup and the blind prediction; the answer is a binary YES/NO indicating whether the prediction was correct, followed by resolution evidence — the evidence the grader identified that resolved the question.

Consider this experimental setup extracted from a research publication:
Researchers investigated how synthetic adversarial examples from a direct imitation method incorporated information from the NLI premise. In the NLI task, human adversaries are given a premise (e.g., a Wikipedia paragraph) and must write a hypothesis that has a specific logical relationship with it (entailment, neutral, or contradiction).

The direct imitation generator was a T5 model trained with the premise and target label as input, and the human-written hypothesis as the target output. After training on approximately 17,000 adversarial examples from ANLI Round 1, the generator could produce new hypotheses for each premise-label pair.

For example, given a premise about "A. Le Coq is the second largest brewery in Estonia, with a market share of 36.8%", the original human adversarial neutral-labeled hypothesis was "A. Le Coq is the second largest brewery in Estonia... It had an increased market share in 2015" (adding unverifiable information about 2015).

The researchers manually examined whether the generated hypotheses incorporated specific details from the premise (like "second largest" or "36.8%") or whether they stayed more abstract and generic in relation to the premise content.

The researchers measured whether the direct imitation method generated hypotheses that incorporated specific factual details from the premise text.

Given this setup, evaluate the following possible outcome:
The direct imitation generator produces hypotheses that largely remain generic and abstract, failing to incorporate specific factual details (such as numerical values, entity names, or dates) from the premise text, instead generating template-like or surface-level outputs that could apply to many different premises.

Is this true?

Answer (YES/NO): NO